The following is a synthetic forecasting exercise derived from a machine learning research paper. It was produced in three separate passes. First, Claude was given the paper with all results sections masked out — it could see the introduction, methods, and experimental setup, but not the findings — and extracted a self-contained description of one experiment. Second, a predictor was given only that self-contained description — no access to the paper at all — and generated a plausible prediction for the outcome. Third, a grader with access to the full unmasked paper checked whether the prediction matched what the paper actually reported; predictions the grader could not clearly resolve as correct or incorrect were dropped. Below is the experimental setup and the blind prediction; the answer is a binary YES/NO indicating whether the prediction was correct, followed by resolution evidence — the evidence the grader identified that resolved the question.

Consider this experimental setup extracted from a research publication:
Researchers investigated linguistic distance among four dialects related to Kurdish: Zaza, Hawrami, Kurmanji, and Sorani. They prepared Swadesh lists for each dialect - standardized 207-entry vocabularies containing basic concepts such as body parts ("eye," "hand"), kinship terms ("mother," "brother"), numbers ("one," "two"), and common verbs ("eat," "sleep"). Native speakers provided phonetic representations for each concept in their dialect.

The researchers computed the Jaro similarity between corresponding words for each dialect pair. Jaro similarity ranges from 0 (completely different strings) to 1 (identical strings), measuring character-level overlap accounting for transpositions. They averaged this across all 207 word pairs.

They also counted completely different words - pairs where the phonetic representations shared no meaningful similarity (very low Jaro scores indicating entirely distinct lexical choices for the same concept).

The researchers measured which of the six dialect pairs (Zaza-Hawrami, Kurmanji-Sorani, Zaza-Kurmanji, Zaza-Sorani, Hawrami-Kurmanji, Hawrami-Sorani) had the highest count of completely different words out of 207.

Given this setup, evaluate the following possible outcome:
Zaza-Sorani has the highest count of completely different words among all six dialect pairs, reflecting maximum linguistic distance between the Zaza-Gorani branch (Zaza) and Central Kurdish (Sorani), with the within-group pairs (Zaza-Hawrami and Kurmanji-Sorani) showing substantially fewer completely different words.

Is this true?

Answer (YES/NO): NO